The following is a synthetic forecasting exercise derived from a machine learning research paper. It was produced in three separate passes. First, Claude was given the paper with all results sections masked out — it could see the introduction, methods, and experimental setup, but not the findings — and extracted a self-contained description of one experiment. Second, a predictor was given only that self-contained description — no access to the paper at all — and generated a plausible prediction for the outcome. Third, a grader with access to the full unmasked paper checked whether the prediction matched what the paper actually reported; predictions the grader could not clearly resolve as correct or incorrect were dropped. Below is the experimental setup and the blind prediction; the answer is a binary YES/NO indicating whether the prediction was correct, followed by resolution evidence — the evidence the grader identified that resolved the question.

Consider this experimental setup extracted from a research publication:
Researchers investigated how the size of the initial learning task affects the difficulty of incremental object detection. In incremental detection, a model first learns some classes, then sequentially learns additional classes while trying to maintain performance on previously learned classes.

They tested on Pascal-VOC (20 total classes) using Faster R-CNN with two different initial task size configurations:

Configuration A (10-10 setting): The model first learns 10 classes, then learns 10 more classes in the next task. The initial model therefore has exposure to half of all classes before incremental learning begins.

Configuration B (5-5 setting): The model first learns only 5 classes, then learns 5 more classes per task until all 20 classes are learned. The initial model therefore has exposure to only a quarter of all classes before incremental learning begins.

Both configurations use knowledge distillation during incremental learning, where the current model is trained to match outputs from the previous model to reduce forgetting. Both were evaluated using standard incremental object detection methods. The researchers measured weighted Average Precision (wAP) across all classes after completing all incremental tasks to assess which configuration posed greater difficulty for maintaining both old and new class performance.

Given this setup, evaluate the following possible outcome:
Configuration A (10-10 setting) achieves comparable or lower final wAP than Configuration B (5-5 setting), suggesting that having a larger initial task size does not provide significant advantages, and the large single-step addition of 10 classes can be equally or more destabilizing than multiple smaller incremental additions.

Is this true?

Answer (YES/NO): NO